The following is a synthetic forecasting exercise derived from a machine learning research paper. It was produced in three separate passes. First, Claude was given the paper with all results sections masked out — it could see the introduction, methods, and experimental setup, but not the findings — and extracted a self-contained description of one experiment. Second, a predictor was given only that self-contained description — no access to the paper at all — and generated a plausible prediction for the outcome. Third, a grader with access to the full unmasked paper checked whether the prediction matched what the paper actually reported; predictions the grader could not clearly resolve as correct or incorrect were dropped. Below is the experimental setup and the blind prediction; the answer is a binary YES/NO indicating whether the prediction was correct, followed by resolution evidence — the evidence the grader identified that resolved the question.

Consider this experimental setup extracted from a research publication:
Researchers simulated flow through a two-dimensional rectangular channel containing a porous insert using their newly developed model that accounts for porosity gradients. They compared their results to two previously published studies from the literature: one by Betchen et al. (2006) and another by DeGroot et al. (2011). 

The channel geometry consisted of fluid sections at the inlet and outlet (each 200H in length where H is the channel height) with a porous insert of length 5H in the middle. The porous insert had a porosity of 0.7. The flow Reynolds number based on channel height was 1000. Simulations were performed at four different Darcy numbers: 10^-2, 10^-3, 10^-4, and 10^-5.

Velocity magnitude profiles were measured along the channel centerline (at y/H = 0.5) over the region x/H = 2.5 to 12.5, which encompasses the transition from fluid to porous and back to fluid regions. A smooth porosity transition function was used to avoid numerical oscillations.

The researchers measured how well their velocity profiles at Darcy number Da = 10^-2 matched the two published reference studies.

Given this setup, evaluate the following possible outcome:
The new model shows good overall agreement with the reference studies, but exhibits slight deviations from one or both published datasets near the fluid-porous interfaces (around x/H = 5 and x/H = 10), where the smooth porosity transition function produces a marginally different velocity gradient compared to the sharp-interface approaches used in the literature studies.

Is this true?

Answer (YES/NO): NO